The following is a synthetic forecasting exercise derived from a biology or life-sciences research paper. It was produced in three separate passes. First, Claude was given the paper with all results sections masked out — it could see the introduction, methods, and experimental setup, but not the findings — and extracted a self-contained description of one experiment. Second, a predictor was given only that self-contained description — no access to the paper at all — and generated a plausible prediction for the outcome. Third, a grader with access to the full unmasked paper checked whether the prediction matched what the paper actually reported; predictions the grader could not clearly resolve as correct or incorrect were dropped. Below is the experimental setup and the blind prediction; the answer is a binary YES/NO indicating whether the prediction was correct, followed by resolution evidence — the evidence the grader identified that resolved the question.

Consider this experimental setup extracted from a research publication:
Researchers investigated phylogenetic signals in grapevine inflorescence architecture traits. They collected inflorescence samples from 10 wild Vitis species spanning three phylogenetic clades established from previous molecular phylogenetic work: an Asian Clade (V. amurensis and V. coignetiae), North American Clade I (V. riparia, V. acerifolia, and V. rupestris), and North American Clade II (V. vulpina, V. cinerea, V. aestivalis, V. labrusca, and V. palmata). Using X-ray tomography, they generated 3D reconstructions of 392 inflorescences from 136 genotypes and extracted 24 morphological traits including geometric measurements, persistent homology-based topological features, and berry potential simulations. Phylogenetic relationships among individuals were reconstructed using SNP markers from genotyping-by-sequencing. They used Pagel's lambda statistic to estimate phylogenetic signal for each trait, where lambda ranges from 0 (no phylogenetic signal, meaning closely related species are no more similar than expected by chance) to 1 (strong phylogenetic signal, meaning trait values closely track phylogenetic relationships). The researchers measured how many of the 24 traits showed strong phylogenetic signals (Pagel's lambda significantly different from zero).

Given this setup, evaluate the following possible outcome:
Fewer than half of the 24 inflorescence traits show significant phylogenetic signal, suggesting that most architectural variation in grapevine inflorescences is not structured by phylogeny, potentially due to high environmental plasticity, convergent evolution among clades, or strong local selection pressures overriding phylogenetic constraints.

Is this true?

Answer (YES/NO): NO